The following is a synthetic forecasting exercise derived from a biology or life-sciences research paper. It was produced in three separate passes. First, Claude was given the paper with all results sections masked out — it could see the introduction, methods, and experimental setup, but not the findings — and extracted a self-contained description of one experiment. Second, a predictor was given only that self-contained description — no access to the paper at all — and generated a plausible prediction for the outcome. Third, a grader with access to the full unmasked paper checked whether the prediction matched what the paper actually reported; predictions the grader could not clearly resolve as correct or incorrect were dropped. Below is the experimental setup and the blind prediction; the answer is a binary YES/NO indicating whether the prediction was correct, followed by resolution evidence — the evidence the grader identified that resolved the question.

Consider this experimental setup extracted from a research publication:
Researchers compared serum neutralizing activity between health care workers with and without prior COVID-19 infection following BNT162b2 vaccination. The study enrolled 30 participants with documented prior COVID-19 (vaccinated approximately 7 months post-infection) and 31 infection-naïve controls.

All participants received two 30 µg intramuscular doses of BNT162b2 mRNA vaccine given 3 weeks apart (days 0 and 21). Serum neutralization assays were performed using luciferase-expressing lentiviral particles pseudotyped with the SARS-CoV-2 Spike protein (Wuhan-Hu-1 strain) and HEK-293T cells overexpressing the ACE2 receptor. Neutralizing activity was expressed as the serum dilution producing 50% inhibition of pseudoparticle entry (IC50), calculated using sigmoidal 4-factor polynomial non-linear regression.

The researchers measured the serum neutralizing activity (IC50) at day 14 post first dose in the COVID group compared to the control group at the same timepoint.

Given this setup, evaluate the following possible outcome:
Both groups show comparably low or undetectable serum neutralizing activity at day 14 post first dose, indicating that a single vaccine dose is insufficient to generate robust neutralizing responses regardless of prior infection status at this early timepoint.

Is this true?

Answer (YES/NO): NO